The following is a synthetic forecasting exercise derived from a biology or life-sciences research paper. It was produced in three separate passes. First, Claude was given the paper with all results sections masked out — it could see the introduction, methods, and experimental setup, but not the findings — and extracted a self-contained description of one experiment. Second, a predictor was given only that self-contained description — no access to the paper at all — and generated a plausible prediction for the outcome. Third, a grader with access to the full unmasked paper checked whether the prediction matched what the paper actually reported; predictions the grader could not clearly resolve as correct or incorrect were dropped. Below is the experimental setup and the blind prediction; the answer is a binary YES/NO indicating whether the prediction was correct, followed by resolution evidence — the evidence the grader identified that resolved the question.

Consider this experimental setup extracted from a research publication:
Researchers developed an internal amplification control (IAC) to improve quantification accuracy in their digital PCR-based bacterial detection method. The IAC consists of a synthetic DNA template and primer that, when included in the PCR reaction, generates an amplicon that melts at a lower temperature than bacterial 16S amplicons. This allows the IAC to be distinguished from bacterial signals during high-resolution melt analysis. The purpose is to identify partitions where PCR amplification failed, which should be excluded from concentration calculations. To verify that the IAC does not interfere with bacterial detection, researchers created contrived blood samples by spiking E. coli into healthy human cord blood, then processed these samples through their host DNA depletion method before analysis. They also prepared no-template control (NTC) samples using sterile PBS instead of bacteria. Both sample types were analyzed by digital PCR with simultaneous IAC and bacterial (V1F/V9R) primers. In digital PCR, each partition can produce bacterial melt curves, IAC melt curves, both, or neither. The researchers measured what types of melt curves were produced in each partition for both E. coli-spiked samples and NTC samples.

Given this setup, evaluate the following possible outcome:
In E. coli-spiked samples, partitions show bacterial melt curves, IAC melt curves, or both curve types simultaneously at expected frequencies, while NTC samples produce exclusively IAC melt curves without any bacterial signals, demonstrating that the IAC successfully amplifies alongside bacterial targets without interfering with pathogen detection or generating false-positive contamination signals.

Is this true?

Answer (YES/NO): YES